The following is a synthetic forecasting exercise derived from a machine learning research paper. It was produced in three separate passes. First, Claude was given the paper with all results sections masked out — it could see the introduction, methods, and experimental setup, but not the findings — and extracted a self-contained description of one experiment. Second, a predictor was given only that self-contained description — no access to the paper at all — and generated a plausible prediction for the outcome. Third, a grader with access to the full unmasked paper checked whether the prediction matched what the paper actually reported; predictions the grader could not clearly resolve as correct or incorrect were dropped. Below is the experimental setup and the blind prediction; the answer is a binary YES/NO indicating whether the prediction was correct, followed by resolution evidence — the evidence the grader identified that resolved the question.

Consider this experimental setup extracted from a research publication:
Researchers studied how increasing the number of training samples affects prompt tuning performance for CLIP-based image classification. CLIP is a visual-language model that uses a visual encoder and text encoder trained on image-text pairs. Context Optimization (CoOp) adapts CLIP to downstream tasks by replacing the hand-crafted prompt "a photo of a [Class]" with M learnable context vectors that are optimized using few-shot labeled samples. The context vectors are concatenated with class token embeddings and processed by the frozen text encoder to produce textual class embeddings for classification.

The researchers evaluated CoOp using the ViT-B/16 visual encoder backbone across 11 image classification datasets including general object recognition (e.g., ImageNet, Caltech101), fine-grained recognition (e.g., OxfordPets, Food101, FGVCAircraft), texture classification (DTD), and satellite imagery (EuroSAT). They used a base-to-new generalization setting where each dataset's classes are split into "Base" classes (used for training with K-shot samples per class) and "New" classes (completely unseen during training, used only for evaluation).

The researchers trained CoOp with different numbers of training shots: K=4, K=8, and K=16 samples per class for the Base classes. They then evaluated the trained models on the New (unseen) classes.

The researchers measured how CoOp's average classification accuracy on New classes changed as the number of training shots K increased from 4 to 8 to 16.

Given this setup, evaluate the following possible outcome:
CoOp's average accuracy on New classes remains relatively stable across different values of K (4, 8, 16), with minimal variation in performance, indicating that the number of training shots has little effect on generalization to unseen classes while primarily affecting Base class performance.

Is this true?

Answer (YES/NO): YES